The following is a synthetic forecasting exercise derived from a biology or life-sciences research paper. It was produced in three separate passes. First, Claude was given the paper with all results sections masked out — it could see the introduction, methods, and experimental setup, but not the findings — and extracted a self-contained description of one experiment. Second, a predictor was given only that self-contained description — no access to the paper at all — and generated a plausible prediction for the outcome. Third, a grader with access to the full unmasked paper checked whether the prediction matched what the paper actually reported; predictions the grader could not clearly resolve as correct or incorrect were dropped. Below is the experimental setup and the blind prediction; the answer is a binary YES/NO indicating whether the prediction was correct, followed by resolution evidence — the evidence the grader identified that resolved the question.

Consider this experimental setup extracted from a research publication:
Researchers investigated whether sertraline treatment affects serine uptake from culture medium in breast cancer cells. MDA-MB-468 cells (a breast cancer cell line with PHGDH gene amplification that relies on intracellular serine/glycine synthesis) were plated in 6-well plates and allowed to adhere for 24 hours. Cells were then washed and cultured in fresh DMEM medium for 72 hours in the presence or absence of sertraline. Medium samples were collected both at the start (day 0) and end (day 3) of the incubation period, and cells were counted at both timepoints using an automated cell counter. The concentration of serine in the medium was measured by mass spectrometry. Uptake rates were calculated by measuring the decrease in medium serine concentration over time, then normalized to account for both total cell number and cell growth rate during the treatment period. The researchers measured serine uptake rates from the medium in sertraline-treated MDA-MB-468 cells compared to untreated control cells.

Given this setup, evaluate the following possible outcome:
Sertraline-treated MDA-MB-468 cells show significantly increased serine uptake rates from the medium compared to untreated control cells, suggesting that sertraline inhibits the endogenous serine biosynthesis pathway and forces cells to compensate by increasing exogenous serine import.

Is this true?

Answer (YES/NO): NO